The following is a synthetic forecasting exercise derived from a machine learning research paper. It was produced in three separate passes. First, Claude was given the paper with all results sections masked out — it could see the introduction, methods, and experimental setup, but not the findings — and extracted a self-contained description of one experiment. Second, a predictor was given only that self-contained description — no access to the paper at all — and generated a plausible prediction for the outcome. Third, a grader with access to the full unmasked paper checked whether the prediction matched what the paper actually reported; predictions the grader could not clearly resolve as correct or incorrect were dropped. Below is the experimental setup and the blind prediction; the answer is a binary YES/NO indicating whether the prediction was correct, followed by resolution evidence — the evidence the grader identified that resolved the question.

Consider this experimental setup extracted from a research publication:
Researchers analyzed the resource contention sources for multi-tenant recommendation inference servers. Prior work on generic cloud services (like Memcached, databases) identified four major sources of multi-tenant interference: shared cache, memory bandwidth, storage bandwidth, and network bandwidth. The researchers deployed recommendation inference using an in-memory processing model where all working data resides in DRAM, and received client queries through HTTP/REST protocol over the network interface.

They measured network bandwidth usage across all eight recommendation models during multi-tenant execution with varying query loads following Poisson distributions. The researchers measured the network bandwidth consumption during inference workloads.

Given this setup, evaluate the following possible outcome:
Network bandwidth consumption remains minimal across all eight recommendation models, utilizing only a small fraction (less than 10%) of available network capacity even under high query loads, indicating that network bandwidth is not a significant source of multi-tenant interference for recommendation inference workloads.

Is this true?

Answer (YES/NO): YES